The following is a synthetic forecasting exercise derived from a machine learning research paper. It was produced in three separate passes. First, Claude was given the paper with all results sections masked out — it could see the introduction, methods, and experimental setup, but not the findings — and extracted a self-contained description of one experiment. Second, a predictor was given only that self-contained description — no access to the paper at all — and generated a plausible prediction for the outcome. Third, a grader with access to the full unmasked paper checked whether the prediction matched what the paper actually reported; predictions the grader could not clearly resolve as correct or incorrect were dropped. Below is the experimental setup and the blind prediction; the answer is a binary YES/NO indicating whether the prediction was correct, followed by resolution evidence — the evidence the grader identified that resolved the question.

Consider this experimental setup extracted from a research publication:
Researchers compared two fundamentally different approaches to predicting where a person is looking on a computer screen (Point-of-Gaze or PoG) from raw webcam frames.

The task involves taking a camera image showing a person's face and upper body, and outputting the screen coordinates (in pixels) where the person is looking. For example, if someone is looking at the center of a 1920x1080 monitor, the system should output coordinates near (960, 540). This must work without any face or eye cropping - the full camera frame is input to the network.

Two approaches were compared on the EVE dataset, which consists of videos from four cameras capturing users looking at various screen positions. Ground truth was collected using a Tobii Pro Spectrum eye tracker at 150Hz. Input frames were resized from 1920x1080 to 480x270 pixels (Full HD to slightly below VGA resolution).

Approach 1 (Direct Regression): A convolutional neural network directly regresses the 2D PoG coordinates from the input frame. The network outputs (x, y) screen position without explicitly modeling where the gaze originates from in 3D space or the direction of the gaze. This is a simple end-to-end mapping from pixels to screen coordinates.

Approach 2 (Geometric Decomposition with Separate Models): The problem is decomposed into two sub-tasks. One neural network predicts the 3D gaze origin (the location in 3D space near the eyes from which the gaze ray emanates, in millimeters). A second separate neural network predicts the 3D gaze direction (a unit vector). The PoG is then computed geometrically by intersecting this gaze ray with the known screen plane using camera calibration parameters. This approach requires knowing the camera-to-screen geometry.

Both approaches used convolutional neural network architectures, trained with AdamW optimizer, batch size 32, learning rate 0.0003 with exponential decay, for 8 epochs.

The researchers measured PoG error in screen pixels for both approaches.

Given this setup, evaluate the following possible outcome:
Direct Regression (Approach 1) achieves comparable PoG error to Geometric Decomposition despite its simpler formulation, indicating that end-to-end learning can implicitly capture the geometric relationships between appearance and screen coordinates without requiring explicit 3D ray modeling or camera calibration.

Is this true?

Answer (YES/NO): YES